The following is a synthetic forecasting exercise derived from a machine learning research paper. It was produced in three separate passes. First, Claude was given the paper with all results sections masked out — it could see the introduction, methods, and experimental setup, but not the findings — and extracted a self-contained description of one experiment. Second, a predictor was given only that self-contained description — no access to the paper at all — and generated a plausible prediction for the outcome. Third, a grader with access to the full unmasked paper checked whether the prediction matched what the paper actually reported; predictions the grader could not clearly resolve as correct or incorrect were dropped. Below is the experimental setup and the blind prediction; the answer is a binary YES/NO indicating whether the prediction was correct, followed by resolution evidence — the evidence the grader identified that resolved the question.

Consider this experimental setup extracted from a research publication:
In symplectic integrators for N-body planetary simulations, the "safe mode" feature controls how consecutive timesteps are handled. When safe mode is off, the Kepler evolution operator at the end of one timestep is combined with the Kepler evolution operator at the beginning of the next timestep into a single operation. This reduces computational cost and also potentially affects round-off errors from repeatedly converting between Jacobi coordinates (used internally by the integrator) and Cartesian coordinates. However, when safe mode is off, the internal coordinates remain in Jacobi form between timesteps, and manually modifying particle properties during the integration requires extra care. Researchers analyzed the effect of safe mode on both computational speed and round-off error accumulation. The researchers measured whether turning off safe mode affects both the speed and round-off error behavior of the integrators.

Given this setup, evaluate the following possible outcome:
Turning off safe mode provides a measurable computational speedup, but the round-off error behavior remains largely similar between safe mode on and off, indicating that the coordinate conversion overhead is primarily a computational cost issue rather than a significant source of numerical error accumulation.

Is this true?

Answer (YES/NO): NO